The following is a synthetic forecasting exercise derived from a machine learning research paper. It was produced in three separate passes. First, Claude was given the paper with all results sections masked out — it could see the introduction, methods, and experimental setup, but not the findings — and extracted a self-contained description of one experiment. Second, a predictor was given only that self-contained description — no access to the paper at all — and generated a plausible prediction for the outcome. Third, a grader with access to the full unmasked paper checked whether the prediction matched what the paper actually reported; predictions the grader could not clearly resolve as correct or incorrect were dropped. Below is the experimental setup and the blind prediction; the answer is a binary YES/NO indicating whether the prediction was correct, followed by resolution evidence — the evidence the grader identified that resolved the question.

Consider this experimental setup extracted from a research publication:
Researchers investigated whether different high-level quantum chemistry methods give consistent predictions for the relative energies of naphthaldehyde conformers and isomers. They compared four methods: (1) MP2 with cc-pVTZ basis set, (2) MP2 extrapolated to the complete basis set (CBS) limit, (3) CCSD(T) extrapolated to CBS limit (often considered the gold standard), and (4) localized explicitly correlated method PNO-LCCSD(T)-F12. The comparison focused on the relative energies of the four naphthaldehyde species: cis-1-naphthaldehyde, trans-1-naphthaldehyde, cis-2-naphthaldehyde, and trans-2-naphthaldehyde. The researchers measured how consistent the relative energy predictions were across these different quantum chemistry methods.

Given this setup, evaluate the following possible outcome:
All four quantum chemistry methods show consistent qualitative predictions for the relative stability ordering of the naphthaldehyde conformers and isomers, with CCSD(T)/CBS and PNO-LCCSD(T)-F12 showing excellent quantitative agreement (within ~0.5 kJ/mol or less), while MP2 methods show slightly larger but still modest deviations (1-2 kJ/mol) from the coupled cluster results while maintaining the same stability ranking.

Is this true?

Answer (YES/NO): NO